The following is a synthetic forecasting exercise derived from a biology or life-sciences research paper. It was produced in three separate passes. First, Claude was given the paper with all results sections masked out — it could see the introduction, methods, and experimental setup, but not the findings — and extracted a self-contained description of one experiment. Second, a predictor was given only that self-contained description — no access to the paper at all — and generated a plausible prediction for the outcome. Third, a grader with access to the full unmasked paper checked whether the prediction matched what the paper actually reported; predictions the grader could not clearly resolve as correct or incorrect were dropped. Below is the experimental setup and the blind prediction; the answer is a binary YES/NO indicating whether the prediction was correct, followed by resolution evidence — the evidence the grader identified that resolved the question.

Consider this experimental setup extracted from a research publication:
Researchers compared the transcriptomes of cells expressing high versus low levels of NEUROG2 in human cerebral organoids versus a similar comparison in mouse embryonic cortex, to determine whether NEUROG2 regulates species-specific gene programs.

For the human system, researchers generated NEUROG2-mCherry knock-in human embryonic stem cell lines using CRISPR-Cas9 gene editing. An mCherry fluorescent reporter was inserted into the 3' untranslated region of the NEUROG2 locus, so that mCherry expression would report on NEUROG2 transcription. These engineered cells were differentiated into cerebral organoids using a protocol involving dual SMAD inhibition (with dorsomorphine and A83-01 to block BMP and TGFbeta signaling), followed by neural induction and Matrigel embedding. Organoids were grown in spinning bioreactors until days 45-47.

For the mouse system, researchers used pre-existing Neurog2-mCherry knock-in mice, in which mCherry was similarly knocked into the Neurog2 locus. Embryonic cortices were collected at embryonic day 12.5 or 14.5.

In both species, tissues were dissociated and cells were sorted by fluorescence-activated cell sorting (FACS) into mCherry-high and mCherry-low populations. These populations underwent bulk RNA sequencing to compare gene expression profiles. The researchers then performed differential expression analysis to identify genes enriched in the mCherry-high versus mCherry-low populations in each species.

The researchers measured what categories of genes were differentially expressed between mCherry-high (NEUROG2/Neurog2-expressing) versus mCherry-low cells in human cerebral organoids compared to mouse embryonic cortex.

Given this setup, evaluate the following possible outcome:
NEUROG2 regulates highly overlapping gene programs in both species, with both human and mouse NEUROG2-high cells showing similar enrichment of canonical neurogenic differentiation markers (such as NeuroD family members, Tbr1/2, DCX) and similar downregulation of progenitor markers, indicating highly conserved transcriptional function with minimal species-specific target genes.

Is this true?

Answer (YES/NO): NO